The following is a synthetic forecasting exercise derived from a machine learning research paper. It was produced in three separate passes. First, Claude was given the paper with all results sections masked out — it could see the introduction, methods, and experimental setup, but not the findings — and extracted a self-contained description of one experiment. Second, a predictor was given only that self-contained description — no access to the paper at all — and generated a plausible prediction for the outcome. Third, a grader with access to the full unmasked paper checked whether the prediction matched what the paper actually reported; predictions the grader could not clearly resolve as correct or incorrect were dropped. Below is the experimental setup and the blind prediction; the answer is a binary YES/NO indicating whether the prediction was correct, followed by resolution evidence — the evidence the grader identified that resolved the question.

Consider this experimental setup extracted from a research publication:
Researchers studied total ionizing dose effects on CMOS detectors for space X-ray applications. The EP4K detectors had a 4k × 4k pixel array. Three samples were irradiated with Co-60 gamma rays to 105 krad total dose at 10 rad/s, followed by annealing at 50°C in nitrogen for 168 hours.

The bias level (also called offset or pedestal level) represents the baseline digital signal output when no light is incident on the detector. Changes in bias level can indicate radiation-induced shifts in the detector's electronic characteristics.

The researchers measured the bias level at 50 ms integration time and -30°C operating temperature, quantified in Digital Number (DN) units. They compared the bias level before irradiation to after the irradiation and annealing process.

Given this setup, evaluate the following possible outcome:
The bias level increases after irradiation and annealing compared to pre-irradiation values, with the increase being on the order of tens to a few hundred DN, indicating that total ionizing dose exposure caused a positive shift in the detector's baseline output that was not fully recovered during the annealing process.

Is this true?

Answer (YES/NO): NO